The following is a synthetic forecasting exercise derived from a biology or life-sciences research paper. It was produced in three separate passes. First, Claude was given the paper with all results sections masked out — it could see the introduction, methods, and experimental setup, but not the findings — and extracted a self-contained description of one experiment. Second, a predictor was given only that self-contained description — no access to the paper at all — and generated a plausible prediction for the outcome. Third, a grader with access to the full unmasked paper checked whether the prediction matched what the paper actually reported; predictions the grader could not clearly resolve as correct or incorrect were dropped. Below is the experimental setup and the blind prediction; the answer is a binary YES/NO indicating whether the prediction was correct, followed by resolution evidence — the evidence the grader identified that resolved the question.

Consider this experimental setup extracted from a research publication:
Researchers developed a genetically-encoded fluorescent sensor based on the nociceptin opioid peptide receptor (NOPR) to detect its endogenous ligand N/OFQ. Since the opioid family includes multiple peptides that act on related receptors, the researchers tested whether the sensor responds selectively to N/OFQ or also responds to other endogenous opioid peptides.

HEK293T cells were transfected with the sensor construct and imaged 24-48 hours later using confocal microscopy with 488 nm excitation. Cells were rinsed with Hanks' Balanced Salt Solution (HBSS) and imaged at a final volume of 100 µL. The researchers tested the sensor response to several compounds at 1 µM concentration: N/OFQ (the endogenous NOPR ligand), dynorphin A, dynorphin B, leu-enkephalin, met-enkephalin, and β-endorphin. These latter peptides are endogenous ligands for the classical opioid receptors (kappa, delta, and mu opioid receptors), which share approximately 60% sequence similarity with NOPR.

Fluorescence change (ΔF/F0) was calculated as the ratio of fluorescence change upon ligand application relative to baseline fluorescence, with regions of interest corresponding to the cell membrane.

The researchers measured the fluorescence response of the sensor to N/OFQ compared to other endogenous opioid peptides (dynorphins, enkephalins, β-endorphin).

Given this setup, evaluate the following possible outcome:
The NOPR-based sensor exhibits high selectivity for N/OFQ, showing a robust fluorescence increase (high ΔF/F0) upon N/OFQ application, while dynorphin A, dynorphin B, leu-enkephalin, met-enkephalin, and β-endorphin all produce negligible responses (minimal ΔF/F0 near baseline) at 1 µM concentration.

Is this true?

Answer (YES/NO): YES